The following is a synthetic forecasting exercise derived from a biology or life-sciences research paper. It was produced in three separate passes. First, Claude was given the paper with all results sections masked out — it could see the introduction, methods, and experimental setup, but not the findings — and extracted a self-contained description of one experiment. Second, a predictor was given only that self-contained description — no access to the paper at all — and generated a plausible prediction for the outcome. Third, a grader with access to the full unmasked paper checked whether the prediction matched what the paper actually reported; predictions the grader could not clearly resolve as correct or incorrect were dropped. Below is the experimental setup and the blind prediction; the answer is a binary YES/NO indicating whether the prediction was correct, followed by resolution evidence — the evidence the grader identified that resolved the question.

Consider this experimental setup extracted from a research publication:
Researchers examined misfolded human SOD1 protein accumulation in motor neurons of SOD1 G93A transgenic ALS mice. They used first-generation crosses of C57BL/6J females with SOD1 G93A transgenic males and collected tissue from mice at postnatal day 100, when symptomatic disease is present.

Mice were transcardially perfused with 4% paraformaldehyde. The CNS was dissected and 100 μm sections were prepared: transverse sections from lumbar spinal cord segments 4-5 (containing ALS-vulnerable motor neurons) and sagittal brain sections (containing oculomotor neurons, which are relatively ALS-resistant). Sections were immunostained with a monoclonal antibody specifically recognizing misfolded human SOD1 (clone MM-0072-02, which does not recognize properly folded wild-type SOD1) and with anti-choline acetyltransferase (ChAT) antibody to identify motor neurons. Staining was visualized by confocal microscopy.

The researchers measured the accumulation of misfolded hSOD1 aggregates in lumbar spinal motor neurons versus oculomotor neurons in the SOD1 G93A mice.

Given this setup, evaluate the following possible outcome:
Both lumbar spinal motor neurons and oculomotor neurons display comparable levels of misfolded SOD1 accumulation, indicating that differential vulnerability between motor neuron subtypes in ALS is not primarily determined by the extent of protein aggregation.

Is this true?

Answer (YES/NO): NO